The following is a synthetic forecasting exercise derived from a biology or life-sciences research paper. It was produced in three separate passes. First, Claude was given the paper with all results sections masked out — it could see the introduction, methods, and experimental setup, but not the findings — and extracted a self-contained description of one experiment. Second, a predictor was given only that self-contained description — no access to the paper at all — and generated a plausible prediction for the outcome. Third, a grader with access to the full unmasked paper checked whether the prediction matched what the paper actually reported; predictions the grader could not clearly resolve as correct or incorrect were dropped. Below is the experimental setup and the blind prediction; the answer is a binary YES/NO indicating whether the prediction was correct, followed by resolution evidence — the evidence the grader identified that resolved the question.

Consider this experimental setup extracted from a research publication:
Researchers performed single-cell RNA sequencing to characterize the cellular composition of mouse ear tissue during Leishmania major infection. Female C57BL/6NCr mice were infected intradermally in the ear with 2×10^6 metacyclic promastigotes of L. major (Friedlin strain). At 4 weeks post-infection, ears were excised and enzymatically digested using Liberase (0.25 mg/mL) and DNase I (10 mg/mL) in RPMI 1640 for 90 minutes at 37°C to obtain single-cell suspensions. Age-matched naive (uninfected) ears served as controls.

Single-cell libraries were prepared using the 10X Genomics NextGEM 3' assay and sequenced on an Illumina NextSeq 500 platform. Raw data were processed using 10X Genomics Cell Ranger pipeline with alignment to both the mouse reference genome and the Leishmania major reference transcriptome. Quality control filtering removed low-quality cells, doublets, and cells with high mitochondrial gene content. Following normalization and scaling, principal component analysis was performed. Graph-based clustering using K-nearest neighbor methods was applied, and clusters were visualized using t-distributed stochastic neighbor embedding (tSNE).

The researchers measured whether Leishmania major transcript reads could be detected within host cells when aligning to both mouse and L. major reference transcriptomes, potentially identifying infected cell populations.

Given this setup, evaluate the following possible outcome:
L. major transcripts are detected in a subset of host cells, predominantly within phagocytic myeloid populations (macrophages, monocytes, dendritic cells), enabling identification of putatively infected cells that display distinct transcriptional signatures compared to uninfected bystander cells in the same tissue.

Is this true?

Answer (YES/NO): NO